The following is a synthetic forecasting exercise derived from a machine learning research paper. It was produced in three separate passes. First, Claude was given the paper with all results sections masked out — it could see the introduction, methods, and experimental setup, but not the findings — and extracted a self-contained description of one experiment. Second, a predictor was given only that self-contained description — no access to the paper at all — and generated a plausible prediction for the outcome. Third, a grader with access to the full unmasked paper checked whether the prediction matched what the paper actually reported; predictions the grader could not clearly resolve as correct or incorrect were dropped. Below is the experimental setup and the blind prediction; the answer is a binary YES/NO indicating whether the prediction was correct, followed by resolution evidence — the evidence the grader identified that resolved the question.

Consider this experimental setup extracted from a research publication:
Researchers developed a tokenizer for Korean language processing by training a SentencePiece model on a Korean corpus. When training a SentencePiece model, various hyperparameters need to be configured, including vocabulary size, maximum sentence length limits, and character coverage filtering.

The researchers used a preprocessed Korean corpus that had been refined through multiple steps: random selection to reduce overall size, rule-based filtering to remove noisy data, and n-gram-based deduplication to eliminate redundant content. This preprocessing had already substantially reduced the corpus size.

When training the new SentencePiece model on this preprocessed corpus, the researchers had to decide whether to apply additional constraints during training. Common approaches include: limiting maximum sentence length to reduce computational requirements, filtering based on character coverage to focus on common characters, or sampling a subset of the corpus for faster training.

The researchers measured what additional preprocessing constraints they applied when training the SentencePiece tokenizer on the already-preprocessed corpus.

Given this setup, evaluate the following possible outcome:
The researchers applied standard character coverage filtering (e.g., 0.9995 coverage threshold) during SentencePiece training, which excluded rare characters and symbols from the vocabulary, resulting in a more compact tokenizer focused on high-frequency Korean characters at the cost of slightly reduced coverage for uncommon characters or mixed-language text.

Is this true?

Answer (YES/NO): NO